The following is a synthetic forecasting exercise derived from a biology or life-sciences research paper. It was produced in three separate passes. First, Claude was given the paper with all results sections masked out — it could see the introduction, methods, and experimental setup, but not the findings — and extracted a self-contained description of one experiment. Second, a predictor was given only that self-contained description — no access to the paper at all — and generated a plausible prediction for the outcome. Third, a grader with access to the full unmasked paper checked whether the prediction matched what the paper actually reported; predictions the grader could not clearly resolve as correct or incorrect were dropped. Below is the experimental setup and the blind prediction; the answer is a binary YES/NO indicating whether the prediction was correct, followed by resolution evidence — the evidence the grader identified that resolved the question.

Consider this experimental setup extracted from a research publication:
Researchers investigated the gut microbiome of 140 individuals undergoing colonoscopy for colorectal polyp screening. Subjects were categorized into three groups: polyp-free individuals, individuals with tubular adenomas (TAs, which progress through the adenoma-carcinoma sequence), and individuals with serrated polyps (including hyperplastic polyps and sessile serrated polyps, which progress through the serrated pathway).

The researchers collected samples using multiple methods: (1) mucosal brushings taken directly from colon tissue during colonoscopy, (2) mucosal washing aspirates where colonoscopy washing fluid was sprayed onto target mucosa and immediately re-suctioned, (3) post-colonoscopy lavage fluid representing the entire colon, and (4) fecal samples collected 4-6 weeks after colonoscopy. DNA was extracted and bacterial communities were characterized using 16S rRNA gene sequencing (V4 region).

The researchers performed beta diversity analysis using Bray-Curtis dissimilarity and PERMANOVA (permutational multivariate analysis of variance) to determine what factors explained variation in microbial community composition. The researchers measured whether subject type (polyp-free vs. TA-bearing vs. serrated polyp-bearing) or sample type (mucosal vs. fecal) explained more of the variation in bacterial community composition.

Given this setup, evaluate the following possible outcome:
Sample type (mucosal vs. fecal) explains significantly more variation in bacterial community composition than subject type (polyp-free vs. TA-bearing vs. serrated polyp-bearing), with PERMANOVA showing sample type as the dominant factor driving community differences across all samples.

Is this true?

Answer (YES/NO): NO